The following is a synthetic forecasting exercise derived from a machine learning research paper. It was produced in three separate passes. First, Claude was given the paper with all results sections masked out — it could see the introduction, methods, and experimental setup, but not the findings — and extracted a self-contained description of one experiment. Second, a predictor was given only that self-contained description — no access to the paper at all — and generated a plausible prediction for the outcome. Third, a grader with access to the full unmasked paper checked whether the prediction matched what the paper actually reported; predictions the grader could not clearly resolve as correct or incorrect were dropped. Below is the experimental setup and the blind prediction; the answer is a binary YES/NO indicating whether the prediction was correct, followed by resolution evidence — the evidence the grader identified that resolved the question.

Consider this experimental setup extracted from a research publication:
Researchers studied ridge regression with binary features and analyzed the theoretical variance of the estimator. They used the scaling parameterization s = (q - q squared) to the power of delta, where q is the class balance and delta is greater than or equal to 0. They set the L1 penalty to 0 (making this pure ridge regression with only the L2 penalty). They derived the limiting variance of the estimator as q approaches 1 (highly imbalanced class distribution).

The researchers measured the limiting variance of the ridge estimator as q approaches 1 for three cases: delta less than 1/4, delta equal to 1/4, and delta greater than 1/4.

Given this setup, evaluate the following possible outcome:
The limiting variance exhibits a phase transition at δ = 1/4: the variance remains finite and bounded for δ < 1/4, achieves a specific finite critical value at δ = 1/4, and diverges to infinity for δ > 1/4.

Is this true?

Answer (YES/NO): YES